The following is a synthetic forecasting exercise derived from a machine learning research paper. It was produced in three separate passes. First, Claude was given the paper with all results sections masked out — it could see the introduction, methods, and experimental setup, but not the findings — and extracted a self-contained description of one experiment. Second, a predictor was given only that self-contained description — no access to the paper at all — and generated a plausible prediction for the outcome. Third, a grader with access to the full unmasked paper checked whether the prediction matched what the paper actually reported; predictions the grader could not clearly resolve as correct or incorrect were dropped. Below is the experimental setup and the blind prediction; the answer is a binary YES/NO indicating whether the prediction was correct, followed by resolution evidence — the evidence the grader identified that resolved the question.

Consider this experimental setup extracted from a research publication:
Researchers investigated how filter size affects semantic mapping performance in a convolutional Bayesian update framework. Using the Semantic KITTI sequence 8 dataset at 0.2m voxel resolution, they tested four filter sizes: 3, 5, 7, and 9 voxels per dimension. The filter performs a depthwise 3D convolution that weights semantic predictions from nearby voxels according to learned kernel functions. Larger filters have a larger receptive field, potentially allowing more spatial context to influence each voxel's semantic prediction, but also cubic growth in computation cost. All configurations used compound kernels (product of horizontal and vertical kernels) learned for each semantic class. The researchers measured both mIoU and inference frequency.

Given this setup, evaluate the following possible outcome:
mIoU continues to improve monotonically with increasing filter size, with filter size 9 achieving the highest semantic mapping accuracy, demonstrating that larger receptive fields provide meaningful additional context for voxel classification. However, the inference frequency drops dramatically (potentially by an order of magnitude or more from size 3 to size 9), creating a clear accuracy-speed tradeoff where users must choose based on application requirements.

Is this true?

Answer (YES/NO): NO